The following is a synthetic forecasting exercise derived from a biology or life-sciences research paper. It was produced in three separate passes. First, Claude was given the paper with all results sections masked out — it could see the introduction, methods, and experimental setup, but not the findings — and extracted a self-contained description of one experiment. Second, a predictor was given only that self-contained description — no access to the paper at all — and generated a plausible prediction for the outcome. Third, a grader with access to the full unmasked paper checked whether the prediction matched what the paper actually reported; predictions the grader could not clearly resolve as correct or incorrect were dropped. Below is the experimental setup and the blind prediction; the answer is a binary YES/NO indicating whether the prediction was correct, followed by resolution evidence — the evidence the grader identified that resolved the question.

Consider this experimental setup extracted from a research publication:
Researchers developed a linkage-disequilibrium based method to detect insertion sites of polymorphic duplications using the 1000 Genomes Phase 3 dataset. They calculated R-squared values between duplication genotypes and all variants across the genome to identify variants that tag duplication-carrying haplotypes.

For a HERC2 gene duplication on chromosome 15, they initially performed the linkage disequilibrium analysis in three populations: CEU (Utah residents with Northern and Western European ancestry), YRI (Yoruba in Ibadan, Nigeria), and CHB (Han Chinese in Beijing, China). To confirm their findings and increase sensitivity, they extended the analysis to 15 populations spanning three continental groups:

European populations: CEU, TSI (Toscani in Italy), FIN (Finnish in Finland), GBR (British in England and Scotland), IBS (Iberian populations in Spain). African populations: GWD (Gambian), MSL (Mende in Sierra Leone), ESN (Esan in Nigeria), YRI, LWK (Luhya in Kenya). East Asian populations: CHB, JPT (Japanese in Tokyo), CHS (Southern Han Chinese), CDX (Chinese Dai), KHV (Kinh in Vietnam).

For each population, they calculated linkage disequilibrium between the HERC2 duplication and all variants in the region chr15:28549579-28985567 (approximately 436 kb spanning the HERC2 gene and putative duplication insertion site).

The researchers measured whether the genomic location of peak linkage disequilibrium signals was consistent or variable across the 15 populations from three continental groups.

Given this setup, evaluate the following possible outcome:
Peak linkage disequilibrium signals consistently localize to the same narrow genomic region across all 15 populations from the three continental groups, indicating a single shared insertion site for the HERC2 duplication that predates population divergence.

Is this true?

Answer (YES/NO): YES